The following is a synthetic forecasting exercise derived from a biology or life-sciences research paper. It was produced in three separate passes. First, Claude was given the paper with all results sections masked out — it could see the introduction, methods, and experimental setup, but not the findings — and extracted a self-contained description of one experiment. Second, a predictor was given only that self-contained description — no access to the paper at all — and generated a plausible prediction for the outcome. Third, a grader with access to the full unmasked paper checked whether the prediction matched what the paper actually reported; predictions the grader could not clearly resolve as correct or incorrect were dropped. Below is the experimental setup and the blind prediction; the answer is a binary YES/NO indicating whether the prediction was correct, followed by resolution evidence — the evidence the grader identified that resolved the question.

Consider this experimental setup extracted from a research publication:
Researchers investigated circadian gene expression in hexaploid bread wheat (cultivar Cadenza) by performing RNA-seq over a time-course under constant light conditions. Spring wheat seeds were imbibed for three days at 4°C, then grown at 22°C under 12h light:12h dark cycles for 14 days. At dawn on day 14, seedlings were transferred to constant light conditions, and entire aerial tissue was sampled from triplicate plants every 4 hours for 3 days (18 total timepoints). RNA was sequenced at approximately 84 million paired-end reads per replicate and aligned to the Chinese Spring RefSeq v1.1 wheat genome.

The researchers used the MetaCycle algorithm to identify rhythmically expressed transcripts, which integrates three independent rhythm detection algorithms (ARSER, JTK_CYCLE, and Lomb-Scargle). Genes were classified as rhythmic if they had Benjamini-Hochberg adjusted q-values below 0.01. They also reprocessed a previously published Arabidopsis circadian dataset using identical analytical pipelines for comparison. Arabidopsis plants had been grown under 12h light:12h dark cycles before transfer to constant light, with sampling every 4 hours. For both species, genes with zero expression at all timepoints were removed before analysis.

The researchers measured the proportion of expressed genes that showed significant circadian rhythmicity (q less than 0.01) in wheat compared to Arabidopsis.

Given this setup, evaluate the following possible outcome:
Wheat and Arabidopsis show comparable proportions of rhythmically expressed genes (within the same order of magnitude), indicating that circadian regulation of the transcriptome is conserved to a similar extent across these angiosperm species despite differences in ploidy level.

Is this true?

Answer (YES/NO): NO